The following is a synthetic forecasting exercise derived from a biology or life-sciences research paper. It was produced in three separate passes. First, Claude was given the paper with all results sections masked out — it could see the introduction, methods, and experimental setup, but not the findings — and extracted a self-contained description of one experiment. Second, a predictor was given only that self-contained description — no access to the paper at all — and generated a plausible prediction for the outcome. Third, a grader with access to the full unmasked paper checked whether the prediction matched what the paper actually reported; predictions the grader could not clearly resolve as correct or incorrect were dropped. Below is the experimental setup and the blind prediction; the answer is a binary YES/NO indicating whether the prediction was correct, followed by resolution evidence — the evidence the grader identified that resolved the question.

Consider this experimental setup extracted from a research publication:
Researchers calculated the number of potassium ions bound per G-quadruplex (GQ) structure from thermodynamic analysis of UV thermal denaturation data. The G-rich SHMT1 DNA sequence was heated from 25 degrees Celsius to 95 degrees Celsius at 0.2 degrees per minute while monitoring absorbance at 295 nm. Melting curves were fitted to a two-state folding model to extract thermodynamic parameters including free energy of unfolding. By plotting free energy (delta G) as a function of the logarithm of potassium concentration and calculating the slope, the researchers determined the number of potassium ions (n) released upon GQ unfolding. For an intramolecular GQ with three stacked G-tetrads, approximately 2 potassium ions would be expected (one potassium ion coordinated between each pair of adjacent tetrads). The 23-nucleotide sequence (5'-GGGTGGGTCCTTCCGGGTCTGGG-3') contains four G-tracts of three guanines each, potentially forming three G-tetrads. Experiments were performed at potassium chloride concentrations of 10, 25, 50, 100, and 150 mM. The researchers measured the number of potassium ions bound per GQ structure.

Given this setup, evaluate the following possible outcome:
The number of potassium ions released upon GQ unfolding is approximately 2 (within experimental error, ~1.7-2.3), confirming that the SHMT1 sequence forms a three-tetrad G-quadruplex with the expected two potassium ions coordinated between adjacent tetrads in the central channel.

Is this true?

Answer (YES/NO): NO